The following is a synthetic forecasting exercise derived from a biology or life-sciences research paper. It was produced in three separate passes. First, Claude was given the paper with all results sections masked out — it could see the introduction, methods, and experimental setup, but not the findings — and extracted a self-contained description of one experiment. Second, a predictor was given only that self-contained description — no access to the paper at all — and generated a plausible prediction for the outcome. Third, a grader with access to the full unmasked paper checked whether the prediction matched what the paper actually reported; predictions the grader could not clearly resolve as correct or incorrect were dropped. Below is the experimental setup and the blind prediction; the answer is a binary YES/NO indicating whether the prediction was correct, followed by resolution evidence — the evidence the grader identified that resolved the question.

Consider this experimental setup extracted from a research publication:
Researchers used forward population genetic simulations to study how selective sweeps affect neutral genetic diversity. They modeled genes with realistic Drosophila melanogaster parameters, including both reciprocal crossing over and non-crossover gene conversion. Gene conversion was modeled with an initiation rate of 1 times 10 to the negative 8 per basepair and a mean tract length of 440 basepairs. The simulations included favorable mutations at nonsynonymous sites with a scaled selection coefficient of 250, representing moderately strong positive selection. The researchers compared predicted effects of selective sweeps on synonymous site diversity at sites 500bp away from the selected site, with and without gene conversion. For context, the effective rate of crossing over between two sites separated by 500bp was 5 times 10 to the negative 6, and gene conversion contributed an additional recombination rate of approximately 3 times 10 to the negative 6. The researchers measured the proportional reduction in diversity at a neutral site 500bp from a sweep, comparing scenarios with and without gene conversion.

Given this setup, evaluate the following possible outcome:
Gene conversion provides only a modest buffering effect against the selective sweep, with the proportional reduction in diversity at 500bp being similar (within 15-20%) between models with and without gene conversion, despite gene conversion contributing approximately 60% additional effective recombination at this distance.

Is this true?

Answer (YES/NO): NO